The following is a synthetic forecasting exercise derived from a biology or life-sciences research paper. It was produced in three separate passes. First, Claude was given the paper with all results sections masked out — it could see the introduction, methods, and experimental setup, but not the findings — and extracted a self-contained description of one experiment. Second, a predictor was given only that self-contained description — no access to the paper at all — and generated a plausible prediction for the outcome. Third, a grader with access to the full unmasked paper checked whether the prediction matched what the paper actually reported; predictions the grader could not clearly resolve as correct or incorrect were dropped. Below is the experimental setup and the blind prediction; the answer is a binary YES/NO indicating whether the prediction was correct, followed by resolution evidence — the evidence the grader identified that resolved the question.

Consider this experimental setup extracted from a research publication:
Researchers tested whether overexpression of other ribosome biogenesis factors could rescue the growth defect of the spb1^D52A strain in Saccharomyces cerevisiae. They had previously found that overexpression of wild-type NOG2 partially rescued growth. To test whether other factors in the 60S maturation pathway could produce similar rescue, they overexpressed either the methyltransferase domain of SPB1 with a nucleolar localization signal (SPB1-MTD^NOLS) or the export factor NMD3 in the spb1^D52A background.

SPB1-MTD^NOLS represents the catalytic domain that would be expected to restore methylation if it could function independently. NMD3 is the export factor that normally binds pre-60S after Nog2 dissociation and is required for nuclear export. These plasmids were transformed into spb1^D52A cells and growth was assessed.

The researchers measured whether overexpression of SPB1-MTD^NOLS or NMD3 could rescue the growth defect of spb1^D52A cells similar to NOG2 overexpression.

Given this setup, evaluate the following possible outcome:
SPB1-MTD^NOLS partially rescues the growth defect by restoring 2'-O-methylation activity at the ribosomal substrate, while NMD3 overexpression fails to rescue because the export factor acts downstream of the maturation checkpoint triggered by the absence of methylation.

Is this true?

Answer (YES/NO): NO